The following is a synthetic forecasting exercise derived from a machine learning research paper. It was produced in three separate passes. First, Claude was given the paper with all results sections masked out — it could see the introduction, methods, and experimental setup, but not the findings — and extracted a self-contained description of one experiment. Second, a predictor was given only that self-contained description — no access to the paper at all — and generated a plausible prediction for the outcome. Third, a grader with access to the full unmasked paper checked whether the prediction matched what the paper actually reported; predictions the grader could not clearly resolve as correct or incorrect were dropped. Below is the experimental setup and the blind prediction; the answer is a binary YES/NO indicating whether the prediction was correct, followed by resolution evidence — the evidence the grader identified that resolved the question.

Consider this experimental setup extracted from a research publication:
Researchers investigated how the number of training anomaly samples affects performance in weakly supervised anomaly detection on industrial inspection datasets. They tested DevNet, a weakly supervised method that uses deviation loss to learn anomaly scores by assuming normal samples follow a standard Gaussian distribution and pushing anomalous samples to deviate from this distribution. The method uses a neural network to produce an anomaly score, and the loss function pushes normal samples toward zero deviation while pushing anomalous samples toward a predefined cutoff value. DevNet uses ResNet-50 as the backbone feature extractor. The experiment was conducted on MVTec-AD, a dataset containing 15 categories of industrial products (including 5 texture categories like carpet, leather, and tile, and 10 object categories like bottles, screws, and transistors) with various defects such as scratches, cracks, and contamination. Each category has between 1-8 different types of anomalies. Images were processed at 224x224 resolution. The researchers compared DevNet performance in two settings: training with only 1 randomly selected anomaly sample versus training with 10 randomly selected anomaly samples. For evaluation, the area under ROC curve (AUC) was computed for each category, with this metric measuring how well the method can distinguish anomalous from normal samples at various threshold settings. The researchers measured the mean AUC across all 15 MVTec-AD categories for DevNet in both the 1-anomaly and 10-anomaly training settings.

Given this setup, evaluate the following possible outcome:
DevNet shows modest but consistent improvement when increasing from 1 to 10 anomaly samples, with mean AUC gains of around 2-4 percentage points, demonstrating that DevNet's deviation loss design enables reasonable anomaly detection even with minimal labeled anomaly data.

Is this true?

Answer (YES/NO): NO